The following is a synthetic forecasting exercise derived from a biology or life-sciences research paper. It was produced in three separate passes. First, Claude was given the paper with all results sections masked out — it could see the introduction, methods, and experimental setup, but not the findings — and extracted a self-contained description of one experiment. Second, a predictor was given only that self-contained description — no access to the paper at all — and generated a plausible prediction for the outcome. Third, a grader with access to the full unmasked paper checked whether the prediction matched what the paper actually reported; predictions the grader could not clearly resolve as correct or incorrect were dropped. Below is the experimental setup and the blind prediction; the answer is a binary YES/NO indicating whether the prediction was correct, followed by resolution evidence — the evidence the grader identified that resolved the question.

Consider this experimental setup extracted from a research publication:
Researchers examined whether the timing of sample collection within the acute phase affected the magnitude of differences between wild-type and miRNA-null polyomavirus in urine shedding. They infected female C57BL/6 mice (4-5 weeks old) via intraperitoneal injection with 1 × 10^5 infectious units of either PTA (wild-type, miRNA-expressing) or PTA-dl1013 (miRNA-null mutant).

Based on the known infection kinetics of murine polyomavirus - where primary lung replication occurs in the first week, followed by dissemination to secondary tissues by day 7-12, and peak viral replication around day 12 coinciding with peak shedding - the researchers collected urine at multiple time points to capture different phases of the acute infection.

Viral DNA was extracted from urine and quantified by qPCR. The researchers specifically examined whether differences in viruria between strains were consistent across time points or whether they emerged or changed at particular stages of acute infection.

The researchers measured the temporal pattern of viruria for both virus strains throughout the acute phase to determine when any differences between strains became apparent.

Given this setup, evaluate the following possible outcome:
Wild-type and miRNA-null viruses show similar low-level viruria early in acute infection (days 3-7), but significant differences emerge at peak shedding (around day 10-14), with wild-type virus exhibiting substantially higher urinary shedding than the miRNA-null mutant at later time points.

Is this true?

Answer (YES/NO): YES